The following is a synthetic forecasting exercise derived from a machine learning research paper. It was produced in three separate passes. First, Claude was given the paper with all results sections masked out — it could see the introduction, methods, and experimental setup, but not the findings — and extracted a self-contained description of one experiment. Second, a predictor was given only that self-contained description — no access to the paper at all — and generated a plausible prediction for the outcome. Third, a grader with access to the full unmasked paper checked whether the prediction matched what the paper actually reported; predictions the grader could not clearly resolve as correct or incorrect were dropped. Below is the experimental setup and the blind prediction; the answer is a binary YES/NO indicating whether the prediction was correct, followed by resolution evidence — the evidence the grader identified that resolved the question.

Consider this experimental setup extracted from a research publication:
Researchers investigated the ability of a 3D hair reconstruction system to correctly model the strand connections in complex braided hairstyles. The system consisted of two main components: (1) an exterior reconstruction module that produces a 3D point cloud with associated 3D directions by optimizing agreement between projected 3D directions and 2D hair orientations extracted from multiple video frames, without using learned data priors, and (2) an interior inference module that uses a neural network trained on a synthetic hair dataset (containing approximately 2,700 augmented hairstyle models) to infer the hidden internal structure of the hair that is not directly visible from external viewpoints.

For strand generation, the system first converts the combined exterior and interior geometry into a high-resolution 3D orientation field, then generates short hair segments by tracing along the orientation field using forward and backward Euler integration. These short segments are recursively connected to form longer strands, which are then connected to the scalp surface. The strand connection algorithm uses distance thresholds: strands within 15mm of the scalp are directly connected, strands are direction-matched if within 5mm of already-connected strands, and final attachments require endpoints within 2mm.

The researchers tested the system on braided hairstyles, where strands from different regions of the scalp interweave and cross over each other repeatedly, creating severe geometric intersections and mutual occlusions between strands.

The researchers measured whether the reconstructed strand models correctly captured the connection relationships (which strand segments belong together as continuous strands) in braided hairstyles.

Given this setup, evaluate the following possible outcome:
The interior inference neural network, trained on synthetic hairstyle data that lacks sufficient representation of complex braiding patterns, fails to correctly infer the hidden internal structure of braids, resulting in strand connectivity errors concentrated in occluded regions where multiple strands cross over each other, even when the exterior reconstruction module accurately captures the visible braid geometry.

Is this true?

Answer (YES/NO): YES